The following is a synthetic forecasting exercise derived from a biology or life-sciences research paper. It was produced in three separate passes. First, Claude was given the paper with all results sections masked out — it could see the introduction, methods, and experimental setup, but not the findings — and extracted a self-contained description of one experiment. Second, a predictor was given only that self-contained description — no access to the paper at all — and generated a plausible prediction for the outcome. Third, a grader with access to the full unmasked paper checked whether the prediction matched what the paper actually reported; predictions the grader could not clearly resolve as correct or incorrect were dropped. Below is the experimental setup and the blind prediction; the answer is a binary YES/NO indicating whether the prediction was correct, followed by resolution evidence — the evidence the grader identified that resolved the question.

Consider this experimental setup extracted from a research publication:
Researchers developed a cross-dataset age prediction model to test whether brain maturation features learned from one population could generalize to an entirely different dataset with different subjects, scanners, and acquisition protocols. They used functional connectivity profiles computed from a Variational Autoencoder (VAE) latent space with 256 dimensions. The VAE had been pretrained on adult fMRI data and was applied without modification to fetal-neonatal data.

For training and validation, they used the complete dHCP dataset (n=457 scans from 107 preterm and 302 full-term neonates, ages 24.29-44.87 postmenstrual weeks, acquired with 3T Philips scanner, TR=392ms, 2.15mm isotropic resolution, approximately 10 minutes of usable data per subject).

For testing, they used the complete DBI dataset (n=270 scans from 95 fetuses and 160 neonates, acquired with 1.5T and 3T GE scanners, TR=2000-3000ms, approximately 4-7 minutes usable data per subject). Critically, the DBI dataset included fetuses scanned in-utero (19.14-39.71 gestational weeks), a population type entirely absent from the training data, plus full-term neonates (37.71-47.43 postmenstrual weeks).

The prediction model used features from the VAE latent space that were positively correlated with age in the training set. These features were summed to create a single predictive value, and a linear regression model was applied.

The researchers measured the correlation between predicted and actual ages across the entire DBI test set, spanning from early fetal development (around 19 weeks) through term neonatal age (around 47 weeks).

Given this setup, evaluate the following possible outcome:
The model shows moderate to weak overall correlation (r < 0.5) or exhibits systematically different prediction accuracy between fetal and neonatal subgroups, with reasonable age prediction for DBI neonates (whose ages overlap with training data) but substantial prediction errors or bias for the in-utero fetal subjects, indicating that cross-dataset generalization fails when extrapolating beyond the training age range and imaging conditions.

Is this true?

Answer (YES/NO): NO